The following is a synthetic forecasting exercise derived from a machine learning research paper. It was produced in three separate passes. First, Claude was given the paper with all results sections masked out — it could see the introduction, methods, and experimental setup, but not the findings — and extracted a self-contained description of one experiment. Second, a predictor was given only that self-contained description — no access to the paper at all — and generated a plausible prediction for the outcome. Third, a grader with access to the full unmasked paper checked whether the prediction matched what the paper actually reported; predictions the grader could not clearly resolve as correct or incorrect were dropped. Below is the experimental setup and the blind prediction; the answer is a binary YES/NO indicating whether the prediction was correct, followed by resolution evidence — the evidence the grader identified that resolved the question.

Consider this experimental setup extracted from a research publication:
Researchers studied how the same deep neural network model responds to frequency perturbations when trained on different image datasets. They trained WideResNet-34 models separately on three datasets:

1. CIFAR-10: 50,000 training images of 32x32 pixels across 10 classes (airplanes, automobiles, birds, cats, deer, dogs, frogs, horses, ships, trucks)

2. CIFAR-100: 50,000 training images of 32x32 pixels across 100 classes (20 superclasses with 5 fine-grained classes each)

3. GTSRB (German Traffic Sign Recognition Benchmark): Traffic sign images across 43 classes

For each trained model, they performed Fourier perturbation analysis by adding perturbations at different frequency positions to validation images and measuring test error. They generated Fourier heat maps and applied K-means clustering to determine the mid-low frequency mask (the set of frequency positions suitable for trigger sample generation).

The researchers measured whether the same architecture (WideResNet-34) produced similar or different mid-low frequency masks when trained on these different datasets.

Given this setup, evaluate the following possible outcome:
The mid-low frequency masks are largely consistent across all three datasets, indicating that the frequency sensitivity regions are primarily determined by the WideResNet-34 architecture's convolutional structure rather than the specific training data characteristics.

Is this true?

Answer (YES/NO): NO